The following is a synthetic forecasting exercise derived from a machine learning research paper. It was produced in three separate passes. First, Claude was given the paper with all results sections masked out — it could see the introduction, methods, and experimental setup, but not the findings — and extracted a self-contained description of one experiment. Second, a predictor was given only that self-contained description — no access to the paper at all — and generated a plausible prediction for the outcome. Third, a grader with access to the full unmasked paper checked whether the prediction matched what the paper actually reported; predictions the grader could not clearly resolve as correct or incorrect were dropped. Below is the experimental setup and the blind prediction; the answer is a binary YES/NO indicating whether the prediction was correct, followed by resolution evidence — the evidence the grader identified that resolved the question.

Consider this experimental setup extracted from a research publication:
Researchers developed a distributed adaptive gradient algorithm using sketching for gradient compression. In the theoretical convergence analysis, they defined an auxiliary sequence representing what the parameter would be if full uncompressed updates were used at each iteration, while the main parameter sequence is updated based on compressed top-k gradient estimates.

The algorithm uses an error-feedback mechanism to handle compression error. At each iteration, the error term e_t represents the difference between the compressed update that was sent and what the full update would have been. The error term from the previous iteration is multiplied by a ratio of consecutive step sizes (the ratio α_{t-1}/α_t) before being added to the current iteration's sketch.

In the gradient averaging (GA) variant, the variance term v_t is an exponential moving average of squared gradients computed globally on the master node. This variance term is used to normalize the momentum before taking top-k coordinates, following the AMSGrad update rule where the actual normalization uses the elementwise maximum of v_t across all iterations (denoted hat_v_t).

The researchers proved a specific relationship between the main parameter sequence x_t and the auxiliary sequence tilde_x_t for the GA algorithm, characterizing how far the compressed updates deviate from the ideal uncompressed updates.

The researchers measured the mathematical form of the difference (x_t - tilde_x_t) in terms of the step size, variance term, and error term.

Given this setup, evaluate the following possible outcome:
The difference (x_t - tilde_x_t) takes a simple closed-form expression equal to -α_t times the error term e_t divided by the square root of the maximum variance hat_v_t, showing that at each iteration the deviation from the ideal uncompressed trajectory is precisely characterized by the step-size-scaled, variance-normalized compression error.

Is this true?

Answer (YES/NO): NO